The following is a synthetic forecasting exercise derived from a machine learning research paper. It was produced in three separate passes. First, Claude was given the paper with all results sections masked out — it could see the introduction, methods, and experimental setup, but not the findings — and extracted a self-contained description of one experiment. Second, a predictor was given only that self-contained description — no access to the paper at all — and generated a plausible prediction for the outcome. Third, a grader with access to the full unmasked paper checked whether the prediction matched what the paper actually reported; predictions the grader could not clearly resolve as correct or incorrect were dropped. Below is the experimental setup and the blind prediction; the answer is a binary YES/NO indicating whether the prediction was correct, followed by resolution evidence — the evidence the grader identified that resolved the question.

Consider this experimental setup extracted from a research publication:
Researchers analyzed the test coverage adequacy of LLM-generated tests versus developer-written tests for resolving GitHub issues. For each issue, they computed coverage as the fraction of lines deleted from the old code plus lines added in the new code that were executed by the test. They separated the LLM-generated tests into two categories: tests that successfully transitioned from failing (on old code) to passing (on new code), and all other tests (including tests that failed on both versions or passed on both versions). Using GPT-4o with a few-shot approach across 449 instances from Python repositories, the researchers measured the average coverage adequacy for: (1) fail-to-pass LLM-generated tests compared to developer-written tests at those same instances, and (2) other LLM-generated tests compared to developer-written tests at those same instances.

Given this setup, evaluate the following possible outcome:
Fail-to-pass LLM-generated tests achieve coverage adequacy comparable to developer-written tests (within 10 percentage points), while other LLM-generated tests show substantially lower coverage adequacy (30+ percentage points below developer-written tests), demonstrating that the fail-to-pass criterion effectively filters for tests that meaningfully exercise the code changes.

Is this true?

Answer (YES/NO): YES